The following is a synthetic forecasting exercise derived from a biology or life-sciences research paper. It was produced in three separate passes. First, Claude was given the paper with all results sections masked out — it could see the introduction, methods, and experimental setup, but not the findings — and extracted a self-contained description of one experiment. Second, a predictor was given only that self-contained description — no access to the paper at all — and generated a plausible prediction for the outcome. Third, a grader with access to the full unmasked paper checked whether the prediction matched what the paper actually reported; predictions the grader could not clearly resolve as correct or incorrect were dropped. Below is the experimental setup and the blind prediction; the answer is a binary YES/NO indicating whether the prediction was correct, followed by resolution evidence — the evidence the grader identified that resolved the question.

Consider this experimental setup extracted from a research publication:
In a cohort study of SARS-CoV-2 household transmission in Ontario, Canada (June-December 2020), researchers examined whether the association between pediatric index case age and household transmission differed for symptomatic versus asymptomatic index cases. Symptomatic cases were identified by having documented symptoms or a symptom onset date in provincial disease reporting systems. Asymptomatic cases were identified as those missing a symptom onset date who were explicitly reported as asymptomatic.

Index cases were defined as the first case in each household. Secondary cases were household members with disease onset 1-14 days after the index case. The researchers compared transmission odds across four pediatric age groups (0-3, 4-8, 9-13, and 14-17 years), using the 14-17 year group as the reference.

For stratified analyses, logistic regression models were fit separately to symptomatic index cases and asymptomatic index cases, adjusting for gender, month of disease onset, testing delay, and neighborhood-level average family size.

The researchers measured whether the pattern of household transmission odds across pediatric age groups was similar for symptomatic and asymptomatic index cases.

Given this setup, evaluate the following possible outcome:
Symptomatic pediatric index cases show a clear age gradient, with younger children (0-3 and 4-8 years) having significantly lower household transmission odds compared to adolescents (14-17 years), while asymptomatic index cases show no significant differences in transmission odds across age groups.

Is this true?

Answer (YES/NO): NO